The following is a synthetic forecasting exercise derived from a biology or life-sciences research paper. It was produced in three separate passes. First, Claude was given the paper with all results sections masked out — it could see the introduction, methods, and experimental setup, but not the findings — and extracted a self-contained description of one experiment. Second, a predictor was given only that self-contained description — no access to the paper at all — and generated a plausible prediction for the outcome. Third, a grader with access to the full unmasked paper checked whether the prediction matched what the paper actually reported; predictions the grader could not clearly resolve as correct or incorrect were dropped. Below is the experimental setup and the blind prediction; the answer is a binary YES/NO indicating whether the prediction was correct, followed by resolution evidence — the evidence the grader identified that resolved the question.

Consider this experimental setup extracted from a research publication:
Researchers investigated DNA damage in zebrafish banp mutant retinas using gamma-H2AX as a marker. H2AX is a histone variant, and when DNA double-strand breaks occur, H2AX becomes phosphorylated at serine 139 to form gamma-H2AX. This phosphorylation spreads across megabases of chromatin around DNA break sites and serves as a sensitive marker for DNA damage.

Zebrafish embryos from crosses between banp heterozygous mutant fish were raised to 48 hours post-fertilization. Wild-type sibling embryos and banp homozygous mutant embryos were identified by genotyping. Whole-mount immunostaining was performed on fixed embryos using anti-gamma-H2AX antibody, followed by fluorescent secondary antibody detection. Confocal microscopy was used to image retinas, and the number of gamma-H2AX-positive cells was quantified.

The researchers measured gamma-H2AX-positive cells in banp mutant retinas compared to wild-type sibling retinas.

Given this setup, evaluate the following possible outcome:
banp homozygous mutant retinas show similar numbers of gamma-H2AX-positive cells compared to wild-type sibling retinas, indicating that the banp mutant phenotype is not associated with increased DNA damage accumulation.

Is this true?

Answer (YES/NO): NO